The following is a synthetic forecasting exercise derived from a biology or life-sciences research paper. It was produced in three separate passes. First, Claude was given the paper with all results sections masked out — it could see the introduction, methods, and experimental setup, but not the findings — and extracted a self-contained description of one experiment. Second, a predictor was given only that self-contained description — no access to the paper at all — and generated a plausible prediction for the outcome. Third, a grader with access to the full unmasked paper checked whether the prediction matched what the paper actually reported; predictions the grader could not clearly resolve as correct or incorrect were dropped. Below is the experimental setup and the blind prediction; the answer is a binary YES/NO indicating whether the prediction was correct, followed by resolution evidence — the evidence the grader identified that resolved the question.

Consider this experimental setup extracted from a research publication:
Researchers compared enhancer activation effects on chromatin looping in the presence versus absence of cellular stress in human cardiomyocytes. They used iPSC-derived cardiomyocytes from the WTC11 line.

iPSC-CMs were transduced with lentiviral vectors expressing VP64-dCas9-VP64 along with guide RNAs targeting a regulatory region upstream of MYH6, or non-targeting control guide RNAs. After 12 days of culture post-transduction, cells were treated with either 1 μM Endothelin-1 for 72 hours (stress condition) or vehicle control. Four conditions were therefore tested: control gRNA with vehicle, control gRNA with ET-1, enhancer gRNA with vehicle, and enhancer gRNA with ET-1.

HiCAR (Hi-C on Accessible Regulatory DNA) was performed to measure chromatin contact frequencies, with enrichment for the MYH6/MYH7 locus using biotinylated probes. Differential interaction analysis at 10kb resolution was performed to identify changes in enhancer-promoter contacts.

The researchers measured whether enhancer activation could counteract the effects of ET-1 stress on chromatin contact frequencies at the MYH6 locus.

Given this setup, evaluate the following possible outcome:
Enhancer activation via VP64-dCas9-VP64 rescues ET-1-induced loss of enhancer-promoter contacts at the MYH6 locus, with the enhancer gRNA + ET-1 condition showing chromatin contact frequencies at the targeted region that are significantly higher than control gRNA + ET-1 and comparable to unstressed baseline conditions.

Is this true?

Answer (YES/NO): NO